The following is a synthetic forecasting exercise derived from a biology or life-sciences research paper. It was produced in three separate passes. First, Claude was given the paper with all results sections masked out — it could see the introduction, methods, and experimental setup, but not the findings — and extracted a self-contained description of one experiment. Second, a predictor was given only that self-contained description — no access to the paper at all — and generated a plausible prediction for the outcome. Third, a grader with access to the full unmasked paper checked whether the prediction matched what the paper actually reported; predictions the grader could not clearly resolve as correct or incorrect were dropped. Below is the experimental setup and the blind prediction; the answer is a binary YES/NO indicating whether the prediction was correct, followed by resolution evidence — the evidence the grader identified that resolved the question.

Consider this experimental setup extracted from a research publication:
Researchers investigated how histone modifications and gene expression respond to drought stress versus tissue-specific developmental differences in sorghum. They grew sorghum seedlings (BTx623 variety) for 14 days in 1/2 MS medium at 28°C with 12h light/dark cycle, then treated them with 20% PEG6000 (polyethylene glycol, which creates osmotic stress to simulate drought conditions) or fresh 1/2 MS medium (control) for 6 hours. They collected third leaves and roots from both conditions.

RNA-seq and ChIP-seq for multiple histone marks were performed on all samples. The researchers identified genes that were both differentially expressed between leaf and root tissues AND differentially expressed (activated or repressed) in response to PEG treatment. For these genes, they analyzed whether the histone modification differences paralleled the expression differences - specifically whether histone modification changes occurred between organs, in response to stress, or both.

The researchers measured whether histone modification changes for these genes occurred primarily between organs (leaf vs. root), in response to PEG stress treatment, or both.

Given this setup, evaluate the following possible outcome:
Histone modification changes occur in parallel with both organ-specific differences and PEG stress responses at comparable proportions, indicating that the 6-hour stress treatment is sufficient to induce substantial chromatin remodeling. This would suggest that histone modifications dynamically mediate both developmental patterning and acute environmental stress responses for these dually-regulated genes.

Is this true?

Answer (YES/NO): NO